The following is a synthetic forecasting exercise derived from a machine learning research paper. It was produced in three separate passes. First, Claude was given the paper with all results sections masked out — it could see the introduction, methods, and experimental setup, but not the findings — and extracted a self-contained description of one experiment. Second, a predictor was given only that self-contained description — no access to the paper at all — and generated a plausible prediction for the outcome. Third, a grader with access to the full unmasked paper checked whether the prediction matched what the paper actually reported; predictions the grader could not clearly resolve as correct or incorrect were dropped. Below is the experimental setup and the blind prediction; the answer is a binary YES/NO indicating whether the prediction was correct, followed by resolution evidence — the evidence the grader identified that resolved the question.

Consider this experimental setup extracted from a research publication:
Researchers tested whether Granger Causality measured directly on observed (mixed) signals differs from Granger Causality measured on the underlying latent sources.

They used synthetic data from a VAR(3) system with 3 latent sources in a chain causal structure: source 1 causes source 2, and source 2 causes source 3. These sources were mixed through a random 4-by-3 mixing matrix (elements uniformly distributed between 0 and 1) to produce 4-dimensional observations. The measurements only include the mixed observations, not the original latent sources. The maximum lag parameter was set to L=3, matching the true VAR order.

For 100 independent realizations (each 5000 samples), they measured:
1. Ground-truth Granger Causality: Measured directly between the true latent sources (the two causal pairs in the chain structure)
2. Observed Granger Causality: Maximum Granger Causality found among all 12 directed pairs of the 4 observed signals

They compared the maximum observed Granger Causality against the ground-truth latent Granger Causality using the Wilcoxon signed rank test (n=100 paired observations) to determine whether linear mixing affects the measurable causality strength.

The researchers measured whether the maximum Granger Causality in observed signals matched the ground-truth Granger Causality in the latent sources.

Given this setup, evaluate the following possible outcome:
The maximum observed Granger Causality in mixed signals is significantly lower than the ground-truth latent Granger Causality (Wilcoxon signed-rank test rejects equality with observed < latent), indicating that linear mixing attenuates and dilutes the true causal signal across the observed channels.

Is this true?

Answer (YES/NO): YES